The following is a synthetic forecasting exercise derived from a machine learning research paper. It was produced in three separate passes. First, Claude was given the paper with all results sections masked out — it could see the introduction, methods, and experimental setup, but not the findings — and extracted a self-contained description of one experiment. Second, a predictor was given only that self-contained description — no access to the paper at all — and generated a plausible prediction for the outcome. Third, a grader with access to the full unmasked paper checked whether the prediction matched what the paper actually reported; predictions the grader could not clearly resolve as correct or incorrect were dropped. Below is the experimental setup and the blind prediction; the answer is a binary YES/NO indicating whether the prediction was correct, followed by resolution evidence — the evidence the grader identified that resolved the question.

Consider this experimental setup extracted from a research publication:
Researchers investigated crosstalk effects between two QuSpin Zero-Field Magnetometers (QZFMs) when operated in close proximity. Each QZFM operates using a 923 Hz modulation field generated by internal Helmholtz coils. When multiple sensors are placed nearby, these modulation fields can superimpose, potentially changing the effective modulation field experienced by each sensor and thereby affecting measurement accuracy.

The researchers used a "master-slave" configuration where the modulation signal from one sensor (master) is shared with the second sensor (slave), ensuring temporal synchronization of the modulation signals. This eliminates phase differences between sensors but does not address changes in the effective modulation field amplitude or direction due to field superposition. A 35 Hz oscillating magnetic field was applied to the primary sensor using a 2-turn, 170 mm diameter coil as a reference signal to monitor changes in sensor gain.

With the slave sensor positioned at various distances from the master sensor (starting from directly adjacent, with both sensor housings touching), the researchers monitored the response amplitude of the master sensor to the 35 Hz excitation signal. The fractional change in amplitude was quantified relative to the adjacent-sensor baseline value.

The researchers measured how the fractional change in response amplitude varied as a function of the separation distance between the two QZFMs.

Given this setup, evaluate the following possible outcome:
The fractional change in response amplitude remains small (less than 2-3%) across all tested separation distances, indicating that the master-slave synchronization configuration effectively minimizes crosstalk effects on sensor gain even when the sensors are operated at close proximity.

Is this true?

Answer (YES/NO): YES